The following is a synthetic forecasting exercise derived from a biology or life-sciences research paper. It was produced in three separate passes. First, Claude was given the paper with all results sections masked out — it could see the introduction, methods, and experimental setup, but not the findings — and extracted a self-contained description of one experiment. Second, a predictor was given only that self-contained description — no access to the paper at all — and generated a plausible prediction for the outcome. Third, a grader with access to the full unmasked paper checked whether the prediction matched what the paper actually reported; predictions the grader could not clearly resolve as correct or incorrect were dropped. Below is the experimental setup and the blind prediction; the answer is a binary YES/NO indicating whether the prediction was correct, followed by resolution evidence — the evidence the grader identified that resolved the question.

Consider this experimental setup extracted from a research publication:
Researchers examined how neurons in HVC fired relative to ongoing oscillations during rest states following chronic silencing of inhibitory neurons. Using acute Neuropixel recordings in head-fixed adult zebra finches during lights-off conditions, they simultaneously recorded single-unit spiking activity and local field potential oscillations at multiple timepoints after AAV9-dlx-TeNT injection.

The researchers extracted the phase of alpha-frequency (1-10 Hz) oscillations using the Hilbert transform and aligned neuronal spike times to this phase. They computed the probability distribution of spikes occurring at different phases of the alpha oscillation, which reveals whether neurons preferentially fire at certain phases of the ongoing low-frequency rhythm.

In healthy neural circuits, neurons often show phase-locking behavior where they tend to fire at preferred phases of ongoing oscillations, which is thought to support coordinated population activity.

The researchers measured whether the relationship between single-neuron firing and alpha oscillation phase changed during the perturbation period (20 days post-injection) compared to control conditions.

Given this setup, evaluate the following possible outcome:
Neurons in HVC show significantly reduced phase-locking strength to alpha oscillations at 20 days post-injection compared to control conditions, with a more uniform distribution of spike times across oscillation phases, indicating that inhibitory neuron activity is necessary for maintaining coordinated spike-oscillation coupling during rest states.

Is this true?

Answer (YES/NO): YES